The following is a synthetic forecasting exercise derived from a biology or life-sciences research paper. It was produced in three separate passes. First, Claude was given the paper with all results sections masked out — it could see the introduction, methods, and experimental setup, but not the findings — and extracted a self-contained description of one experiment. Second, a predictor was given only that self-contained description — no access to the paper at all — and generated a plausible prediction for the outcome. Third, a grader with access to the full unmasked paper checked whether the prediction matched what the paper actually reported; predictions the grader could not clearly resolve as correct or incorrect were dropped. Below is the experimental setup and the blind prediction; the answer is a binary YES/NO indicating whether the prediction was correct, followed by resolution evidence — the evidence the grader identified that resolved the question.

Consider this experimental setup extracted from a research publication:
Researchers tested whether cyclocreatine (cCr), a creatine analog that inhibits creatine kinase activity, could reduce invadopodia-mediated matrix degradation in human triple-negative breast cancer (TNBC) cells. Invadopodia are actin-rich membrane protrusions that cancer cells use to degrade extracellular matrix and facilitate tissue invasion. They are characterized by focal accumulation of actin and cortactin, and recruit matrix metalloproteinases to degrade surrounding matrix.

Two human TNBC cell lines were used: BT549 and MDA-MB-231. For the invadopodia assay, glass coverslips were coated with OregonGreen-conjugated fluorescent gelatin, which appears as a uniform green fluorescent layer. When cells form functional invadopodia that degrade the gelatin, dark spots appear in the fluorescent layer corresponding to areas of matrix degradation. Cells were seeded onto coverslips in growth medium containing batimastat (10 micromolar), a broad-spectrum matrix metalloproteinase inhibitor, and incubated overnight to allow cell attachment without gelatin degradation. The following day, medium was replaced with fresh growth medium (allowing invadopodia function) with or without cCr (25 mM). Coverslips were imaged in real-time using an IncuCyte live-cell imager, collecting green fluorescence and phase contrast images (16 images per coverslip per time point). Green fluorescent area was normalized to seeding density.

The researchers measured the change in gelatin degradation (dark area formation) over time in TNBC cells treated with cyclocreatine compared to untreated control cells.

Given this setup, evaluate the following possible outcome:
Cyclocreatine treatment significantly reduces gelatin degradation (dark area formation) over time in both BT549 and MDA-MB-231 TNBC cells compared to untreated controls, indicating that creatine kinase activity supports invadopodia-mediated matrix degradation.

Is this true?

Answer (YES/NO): NO